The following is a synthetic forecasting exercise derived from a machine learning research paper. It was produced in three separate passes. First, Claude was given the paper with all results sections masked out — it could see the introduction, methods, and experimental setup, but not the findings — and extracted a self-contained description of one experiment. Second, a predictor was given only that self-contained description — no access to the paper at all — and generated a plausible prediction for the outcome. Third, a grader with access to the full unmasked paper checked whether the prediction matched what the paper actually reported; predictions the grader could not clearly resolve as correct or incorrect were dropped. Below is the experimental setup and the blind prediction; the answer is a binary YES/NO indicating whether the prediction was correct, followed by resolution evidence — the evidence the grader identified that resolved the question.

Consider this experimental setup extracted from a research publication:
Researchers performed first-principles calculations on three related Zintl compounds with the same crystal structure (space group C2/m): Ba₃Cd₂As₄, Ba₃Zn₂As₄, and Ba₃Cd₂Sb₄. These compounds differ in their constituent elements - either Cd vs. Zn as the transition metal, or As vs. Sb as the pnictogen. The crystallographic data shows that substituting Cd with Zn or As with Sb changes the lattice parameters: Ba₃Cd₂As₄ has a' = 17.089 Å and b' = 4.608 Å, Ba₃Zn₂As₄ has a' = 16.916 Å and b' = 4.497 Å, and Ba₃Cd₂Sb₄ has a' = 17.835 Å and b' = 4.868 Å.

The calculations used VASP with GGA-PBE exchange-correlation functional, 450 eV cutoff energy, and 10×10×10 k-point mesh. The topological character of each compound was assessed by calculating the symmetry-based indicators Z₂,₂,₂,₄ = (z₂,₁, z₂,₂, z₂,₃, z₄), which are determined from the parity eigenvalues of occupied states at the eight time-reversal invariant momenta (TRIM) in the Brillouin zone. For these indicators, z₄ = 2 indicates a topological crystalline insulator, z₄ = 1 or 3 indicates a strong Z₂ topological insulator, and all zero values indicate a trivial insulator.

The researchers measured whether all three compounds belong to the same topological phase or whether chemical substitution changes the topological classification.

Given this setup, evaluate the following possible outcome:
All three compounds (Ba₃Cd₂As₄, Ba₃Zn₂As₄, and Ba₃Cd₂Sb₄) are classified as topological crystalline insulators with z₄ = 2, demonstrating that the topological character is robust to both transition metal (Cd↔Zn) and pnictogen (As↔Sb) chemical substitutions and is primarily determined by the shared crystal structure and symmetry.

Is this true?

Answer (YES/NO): YES